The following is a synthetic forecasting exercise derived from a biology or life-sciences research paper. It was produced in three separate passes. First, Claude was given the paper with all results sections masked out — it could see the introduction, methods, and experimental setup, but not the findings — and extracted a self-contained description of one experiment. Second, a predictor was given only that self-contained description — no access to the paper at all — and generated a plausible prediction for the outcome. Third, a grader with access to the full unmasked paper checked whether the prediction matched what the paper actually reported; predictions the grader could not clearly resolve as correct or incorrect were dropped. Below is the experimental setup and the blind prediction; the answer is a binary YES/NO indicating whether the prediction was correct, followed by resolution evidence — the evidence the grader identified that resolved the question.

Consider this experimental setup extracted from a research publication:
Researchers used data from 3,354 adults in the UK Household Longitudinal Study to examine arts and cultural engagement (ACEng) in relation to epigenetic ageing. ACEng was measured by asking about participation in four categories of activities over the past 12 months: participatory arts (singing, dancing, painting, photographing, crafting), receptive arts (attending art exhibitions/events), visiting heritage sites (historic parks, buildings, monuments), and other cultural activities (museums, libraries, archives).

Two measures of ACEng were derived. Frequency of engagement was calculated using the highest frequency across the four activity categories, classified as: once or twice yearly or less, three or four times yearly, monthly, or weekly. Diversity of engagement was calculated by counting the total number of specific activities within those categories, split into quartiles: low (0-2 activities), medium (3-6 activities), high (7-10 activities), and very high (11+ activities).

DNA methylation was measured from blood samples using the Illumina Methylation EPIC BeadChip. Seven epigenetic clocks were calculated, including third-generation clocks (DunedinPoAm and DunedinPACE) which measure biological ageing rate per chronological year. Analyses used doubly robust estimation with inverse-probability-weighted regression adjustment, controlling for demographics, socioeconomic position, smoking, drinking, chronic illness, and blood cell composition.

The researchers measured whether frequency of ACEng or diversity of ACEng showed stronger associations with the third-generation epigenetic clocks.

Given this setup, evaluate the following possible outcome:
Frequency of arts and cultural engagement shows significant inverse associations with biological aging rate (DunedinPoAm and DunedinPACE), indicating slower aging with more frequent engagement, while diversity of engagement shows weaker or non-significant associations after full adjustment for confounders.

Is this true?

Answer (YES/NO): NO